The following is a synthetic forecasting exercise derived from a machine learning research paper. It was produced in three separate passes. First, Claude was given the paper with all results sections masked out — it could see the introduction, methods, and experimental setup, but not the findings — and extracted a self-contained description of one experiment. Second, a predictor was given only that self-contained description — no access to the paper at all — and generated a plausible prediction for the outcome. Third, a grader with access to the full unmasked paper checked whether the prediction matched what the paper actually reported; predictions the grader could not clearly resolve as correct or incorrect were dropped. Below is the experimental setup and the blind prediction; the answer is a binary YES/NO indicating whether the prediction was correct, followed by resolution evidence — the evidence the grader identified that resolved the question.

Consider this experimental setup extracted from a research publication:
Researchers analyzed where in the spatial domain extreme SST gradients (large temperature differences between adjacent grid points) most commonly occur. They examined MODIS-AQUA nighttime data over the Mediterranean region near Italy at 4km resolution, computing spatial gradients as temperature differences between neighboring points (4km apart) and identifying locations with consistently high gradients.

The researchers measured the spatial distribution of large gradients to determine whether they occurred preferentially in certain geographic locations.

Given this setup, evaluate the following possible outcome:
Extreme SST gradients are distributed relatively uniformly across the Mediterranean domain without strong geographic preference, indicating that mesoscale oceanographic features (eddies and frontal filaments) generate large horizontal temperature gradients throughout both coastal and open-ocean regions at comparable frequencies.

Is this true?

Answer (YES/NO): NO